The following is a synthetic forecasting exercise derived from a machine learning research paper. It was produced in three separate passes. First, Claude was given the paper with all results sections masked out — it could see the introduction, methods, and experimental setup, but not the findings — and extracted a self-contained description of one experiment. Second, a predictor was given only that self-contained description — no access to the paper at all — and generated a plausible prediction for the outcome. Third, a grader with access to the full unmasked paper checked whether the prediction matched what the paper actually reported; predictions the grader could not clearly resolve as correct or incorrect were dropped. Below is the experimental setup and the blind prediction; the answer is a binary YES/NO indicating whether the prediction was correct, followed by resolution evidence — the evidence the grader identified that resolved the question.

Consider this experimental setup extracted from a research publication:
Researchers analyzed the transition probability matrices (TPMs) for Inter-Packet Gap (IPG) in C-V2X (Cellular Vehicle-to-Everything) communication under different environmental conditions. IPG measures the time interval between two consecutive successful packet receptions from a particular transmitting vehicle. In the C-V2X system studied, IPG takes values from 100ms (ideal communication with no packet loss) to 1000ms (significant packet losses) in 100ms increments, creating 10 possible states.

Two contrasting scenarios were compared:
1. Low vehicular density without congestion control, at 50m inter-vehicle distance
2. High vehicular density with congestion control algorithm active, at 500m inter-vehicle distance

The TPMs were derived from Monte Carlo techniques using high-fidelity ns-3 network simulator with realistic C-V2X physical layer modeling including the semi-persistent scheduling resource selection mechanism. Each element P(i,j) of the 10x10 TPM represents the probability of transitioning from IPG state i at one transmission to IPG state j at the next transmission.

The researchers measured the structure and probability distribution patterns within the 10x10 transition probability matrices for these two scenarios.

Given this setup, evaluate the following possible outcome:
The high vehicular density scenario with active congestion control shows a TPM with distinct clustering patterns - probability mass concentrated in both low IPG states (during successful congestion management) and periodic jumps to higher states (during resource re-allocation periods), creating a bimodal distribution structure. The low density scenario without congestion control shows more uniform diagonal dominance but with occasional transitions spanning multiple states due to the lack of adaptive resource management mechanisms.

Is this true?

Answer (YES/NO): NO